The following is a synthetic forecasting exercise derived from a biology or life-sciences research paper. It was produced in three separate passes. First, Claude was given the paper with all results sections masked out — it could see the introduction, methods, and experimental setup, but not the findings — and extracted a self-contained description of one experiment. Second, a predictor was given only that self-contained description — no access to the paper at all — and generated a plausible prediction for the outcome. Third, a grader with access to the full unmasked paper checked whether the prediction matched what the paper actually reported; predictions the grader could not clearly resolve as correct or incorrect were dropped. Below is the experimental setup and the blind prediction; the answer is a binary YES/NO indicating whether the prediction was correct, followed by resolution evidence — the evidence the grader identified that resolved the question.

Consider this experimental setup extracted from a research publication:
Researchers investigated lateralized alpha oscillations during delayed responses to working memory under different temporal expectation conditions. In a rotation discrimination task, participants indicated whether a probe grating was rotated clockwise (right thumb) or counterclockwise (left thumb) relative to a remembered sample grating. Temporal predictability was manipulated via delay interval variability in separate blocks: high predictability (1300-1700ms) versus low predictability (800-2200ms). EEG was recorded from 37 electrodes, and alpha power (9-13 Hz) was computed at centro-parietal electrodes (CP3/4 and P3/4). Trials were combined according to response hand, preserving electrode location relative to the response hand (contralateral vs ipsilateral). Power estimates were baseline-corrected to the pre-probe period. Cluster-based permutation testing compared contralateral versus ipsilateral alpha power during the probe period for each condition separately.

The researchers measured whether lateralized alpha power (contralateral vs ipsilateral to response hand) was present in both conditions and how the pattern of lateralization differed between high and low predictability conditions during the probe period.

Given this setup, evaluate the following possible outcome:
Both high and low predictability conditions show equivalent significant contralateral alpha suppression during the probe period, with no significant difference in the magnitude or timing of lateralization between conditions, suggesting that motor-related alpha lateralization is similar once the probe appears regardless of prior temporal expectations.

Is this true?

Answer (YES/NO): NO